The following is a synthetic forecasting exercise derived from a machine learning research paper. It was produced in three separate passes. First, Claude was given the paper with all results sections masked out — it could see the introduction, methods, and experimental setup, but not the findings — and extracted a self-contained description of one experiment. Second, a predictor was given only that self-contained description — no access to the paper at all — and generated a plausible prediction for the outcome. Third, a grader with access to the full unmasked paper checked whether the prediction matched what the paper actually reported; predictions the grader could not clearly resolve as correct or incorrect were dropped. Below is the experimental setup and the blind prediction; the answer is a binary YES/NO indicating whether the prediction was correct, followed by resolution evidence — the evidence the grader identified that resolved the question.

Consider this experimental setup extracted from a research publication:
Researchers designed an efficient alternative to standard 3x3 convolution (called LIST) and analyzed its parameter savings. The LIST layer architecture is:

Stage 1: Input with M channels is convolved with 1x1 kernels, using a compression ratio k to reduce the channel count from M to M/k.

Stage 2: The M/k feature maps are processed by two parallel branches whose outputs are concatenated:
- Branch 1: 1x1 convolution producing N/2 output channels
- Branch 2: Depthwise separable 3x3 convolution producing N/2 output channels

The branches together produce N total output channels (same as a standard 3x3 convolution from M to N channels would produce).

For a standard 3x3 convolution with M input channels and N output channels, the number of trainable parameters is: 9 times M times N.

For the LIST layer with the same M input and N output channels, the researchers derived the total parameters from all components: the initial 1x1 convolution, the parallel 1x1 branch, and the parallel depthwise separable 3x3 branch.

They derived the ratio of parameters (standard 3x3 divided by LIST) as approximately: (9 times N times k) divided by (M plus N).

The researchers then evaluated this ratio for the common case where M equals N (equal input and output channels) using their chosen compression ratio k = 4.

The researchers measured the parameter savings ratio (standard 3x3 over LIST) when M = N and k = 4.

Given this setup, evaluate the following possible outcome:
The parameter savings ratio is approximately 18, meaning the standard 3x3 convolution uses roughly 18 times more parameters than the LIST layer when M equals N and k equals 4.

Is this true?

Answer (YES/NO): YES